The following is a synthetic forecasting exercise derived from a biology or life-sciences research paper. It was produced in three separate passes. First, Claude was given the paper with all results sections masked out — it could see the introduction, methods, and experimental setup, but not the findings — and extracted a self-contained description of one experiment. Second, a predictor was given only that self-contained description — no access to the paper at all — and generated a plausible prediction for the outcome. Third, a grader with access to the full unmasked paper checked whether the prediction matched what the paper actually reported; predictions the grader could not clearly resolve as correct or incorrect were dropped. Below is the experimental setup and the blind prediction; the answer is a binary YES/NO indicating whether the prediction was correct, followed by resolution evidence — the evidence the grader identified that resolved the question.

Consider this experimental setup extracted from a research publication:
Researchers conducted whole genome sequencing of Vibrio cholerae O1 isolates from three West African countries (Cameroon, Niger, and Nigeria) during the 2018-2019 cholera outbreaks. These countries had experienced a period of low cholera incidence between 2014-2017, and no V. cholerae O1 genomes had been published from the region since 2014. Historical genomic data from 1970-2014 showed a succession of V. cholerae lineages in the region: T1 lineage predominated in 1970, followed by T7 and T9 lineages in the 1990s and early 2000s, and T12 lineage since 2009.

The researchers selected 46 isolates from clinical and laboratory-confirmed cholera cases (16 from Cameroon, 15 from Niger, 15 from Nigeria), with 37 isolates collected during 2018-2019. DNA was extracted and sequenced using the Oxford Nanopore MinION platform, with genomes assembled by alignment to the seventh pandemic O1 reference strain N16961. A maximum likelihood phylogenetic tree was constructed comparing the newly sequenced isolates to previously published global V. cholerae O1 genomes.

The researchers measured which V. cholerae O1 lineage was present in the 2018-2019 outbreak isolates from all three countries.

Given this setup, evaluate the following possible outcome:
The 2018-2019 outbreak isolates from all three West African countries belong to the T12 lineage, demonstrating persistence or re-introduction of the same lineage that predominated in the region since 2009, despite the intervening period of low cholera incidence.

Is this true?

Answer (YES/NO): YES